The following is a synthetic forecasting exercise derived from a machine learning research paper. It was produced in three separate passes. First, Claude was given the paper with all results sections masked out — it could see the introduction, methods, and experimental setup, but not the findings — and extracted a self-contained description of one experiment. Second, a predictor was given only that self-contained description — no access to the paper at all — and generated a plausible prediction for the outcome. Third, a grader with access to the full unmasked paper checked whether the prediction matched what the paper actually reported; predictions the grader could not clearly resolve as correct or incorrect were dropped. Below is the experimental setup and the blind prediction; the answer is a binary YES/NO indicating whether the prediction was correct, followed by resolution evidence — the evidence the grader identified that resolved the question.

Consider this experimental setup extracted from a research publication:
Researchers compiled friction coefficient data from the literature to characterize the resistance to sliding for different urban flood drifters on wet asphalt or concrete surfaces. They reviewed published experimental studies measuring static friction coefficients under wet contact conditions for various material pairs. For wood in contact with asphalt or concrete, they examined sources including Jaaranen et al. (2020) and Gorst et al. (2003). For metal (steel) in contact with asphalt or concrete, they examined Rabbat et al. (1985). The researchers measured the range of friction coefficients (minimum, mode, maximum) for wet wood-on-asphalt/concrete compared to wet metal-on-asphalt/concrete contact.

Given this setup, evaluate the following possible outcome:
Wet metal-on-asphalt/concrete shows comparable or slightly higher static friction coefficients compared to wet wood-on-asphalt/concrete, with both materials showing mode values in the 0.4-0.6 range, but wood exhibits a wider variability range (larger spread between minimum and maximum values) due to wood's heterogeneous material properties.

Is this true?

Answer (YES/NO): NO